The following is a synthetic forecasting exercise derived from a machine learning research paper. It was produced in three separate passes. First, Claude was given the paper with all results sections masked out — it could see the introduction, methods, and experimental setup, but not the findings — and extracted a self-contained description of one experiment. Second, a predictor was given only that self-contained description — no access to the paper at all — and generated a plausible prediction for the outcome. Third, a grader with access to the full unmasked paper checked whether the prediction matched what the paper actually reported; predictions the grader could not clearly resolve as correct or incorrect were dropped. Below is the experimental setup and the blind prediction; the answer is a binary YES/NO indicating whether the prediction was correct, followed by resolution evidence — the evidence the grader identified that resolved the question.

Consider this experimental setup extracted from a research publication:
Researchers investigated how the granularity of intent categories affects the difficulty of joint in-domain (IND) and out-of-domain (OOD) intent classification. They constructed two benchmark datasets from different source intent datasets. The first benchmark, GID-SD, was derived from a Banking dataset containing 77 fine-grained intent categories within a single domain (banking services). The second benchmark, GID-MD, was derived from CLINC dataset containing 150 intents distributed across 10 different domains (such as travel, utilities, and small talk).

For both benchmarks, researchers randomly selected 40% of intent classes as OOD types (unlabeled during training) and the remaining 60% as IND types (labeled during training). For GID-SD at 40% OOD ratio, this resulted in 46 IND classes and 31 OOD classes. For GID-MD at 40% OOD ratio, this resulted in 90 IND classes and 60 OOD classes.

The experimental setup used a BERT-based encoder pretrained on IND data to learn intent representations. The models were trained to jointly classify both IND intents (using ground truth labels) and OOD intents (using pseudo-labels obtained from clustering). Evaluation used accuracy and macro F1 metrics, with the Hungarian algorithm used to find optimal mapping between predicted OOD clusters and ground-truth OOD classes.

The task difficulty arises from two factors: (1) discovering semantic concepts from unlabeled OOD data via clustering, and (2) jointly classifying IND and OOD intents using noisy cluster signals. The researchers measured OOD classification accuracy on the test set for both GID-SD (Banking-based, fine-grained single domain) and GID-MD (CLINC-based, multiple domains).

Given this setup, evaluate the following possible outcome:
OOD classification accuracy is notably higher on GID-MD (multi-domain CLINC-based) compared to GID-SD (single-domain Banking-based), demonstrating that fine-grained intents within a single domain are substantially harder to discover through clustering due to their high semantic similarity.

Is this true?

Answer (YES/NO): YES